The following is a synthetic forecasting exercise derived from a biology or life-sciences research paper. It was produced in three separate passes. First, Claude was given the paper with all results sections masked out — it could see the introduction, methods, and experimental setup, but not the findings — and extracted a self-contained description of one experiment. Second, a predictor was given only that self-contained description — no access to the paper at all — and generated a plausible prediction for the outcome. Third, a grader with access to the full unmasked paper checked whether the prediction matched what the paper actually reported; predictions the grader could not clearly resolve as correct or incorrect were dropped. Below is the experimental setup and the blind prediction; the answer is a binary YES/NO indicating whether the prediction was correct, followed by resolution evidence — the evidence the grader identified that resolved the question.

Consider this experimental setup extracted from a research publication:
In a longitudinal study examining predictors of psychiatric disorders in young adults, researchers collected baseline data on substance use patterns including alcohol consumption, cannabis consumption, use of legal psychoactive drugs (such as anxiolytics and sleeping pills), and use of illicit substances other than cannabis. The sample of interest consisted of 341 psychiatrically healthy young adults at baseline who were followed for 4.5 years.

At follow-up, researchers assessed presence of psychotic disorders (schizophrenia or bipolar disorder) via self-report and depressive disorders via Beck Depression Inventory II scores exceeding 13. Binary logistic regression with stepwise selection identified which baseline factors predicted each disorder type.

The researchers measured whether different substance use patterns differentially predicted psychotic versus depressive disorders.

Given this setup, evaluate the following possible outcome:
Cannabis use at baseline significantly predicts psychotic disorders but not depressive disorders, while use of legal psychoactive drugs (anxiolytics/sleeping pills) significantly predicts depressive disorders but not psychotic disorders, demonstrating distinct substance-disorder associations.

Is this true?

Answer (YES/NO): NO